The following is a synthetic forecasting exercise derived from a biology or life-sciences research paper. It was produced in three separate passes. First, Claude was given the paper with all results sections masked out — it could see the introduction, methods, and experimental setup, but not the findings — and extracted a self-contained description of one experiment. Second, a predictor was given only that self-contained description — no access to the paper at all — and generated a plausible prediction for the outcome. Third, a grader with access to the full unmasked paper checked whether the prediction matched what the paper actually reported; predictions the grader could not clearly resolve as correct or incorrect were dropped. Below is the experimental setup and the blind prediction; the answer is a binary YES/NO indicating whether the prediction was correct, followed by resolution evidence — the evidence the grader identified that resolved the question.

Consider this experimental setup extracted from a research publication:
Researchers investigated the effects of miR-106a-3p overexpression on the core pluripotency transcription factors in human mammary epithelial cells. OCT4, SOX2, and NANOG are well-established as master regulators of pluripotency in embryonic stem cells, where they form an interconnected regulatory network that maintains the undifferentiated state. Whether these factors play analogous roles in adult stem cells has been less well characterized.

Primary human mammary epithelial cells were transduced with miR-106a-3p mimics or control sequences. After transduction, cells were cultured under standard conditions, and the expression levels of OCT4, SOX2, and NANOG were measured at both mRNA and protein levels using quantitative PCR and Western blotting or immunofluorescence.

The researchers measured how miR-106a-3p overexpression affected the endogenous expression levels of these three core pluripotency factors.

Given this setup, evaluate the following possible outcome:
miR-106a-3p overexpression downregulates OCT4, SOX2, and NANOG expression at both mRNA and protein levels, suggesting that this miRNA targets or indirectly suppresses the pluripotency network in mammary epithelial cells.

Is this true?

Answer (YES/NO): NO